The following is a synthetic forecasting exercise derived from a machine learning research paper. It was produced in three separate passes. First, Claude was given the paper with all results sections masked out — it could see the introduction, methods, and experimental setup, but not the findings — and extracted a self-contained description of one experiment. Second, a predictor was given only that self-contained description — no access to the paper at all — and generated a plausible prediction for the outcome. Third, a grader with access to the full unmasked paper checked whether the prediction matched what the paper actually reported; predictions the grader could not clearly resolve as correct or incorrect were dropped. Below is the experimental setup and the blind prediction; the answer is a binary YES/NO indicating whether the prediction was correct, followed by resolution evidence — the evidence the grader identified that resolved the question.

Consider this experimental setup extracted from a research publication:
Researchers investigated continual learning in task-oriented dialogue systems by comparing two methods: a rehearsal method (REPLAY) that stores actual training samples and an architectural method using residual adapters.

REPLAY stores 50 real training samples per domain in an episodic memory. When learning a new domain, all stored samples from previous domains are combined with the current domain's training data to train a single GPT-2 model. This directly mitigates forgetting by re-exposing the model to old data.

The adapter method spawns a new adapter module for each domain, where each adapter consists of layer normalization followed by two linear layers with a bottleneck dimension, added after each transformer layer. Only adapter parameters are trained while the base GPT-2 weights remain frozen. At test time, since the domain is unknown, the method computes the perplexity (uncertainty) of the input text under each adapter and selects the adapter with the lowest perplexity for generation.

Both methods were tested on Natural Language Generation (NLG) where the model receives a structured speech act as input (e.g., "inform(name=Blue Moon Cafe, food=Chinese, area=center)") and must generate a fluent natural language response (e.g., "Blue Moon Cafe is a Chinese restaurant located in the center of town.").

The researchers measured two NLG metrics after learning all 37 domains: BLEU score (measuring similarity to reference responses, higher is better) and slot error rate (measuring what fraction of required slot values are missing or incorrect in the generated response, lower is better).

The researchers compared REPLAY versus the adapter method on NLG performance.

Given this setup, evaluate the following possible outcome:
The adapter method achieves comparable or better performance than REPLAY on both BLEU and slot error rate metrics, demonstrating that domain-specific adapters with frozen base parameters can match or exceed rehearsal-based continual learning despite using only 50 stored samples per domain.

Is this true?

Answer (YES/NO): NO